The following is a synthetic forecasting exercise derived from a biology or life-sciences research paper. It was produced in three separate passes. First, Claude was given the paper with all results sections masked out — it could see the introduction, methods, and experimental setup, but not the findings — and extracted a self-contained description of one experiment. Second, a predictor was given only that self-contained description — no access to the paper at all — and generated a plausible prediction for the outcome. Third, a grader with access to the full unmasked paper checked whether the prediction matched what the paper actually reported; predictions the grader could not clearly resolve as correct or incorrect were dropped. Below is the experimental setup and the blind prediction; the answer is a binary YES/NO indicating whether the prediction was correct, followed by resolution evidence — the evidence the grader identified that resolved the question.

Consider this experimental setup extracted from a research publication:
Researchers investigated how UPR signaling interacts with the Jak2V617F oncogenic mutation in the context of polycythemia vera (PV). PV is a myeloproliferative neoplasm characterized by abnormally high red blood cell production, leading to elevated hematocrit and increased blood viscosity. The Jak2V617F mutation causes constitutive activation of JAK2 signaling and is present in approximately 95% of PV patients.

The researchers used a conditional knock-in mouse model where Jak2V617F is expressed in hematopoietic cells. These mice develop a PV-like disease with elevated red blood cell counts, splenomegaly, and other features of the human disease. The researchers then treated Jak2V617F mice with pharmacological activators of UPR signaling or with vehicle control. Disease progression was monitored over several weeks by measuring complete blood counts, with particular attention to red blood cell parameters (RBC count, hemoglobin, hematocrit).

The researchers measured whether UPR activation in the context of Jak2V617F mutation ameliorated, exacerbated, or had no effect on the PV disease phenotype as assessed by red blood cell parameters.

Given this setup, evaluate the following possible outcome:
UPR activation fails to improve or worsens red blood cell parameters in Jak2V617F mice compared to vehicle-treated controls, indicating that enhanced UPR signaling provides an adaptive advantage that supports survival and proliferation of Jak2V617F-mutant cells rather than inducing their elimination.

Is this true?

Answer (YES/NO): YES